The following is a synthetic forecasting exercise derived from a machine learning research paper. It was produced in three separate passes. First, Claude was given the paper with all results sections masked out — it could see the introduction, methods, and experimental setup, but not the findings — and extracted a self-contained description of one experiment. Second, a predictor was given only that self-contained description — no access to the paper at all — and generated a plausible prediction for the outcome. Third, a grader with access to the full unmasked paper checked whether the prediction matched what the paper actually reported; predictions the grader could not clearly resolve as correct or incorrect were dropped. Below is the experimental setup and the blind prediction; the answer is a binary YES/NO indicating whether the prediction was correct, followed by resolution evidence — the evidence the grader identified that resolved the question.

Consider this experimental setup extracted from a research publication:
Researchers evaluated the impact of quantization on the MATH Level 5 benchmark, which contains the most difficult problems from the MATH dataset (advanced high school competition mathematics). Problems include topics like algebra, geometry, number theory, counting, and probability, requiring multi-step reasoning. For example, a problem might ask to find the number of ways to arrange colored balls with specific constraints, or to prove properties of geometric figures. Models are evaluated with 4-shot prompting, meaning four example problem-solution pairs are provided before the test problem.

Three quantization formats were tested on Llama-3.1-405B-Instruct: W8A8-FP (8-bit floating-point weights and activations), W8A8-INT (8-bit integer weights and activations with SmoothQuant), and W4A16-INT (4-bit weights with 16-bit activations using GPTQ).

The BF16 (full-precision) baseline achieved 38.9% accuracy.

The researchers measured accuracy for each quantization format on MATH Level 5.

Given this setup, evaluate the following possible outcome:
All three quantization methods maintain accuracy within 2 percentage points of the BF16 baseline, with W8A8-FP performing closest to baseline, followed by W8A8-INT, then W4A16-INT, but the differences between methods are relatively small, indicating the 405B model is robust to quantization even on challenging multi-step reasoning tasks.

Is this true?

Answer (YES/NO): NO